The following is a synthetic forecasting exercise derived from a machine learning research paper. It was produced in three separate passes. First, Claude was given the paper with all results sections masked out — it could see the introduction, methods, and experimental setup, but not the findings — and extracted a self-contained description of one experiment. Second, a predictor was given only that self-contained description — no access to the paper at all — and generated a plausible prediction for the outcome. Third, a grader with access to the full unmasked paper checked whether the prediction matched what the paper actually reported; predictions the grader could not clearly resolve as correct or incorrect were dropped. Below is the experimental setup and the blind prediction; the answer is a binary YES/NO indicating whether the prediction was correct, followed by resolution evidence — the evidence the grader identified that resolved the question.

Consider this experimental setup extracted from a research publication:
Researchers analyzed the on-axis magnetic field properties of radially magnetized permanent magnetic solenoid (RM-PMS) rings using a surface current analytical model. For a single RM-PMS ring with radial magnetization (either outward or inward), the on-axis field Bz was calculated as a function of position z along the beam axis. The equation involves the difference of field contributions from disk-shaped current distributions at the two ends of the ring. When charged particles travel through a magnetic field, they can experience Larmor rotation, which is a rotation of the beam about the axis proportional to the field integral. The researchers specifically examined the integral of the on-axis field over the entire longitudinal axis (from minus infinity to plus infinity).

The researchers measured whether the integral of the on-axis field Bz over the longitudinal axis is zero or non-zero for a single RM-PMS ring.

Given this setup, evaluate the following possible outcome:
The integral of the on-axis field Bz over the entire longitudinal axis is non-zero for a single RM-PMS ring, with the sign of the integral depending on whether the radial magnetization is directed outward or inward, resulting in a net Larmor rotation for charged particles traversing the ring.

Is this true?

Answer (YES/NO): NO